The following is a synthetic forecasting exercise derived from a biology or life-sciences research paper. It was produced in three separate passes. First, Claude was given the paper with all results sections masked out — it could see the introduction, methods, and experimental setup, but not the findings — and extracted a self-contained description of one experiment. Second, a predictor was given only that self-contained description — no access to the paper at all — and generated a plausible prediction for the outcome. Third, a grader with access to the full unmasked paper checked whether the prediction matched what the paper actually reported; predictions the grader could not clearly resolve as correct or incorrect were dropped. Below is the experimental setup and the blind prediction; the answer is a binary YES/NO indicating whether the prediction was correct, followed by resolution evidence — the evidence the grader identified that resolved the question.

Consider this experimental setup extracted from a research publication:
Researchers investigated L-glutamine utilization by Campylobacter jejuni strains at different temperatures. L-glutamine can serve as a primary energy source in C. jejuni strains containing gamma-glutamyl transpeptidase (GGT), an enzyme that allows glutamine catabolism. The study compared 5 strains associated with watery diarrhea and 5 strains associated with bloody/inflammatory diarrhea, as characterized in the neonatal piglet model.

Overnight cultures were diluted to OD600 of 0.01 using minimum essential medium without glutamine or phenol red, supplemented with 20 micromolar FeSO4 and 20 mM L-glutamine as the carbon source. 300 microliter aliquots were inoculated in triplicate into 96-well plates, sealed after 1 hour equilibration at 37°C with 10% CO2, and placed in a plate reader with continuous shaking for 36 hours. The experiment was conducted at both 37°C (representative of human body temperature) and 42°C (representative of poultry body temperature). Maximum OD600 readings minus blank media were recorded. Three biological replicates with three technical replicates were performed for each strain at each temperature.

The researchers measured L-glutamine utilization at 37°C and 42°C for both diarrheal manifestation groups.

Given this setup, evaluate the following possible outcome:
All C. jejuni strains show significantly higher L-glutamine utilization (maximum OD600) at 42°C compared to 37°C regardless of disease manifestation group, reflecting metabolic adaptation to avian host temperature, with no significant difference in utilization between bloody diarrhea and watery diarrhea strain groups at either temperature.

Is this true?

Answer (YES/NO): NO